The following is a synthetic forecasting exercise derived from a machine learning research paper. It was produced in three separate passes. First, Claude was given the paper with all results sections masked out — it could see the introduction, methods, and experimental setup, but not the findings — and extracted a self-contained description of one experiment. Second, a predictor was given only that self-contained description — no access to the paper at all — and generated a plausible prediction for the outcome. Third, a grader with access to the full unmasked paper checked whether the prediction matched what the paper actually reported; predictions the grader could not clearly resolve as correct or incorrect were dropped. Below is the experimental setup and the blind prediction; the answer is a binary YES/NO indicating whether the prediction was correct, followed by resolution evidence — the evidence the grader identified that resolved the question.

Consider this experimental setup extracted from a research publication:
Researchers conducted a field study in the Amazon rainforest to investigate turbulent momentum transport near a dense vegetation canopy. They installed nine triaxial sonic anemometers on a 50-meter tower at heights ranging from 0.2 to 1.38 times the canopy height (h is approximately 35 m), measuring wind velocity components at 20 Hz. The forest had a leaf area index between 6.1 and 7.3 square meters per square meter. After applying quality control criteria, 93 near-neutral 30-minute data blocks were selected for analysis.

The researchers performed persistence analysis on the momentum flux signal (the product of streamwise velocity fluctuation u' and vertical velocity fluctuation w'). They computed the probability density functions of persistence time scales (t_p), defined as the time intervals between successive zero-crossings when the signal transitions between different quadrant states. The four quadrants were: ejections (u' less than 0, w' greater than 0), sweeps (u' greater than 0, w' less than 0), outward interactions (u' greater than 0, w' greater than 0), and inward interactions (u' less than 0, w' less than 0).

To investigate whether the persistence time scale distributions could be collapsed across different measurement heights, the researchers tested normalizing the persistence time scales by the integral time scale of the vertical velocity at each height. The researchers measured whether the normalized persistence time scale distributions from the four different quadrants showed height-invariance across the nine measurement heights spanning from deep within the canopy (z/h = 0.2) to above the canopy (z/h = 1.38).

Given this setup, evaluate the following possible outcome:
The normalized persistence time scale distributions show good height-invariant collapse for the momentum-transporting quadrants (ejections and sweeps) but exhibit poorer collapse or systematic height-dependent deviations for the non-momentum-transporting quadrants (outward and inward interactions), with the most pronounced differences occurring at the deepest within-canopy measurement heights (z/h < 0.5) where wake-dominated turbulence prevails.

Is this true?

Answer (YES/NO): NO